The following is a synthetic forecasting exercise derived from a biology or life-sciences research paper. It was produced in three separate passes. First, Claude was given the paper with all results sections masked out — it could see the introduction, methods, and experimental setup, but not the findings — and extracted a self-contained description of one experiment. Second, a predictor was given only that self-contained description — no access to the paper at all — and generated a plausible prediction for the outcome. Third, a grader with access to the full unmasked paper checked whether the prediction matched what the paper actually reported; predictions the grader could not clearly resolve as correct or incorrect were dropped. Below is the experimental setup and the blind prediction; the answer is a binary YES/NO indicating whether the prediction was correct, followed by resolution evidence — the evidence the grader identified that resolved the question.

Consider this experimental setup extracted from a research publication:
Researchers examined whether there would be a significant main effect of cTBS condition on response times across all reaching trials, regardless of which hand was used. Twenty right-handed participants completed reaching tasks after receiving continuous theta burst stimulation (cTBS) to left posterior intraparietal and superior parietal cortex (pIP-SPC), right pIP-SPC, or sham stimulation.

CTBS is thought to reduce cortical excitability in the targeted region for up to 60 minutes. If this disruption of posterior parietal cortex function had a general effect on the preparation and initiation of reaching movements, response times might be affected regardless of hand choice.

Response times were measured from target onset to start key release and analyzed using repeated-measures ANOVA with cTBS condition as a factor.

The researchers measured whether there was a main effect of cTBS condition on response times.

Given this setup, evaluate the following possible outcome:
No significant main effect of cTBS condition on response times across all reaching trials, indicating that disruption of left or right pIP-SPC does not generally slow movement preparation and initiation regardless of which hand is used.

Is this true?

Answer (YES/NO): YES